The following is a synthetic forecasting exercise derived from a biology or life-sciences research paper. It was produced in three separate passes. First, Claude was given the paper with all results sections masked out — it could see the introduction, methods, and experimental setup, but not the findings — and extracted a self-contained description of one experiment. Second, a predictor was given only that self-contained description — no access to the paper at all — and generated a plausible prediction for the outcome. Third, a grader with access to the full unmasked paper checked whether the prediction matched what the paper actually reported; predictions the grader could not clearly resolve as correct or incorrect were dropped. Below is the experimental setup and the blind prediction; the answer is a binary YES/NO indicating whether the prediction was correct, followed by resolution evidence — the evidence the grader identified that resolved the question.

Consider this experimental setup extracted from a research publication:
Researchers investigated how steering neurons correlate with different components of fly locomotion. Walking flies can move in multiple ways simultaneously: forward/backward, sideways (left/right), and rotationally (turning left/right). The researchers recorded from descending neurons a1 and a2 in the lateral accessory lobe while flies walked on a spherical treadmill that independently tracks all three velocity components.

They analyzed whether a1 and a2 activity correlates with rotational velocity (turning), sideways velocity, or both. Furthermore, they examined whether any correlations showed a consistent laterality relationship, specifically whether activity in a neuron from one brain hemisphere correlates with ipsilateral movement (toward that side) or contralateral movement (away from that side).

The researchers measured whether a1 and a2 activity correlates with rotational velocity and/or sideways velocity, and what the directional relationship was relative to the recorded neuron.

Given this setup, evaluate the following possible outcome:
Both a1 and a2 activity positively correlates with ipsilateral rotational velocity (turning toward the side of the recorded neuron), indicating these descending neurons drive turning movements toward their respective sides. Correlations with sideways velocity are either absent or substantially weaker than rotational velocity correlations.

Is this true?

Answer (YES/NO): NO